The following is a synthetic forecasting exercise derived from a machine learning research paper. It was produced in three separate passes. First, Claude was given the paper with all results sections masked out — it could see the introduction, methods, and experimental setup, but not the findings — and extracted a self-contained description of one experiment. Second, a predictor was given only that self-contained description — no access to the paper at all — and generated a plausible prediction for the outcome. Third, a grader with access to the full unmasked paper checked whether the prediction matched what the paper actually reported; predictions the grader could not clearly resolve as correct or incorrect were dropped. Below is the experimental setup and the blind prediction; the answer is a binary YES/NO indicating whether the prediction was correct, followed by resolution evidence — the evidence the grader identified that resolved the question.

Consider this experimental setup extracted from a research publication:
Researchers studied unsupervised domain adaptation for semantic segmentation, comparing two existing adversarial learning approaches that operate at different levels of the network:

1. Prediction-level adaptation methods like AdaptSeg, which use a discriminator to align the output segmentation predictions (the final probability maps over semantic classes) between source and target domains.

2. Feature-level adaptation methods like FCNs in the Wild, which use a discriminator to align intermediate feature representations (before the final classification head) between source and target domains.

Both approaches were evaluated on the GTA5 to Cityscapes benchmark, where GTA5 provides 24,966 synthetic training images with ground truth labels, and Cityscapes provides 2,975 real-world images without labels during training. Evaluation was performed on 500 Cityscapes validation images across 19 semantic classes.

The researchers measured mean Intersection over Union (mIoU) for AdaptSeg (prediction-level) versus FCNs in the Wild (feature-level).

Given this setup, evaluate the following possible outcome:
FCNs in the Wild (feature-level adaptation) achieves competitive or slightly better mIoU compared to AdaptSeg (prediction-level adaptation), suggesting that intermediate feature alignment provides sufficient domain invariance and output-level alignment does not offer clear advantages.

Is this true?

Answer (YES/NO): NO